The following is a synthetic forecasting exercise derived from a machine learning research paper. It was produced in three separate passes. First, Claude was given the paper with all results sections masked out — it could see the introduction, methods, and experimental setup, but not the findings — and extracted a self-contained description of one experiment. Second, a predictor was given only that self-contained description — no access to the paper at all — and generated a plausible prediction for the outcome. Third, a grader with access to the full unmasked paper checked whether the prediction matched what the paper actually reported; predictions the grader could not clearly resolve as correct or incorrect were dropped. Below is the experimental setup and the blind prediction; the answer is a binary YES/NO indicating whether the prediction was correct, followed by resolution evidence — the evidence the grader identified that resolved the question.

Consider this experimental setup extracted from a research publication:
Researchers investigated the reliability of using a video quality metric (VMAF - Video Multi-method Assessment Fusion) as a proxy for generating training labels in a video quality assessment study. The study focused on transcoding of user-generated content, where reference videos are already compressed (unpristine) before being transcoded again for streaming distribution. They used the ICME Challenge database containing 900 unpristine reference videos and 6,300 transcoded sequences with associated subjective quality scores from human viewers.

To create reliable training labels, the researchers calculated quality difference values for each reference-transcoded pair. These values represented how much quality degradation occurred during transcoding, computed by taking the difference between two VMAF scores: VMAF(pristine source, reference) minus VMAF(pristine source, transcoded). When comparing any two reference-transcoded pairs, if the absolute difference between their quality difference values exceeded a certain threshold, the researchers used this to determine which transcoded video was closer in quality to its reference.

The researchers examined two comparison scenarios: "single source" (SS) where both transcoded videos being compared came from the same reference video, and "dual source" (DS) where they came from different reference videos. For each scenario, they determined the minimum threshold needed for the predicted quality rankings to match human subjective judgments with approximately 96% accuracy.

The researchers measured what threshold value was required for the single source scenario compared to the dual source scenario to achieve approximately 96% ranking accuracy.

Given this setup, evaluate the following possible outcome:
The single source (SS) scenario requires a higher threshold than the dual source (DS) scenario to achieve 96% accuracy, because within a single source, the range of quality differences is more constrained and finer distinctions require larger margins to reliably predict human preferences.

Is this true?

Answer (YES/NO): NO